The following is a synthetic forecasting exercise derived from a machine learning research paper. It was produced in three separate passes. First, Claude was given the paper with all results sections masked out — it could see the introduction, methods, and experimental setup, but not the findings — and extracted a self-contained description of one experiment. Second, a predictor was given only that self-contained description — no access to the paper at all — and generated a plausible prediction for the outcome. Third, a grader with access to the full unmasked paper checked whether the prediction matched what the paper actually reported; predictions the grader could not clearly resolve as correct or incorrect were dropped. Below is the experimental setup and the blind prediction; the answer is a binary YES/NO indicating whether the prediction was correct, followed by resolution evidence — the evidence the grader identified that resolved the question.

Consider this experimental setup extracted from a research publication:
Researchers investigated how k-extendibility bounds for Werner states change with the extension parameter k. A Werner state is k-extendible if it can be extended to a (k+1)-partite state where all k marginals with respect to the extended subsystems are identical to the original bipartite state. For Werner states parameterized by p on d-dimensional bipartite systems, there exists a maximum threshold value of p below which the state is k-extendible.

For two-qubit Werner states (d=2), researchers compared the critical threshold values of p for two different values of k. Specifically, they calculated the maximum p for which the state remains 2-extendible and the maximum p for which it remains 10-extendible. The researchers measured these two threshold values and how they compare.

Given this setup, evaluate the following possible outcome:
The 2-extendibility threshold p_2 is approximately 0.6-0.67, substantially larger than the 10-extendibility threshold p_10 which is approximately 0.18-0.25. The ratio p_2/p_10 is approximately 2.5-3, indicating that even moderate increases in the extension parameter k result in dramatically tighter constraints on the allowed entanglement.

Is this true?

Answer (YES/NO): NO